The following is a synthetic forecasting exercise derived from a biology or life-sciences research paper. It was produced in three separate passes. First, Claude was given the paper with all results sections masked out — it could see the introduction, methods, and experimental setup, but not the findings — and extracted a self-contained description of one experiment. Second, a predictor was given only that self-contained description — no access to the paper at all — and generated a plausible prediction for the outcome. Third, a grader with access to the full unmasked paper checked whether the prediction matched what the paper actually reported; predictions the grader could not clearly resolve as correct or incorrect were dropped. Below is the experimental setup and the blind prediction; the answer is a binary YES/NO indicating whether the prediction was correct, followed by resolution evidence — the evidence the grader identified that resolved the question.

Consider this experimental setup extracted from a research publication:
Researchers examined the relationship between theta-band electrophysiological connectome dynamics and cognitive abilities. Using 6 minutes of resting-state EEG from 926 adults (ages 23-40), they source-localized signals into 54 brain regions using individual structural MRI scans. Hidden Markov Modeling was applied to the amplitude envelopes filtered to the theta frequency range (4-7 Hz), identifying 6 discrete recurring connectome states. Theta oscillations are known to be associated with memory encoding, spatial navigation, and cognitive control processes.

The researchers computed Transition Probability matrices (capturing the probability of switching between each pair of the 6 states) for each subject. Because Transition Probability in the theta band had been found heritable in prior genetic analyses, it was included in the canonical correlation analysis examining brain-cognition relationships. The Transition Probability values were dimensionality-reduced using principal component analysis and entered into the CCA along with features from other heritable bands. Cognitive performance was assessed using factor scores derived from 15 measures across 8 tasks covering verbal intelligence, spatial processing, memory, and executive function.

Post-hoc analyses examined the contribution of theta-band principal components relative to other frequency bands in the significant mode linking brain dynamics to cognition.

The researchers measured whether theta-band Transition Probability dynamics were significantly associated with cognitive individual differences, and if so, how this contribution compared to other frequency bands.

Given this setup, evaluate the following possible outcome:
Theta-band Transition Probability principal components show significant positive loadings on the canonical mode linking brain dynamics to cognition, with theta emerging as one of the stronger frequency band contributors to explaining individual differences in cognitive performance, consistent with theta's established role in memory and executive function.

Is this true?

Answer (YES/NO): NO